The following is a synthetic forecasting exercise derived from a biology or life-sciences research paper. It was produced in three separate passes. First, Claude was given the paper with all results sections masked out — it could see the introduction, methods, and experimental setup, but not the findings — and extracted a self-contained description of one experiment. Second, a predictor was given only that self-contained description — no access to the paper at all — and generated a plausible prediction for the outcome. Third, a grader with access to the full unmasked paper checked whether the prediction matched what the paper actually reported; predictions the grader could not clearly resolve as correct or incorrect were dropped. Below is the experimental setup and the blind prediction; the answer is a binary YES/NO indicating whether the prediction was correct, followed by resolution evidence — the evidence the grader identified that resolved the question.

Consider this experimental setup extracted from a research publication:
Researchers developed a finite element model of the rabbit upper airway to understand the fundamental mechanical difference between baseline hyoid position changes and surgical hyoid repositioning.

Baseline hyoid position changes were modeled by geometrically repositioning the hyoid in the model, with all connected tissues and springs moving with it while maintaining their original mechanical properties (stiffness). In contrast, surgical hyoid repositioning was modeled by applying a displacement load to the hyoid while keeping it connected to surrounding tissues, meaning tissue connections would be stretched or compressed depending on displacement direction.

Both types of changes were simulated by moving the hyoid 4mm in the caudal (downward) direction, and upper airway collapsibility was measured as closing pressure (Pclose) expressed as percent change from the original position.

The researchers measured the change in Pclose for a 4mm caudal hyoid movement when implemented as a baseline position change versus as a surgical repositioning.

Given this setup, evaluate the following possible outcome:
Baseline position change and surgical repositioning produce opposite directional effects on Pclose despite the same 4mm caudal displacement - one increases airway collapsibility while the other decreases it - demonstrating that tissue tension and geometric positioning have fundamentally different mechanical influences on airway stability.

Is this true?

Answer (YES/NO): NO